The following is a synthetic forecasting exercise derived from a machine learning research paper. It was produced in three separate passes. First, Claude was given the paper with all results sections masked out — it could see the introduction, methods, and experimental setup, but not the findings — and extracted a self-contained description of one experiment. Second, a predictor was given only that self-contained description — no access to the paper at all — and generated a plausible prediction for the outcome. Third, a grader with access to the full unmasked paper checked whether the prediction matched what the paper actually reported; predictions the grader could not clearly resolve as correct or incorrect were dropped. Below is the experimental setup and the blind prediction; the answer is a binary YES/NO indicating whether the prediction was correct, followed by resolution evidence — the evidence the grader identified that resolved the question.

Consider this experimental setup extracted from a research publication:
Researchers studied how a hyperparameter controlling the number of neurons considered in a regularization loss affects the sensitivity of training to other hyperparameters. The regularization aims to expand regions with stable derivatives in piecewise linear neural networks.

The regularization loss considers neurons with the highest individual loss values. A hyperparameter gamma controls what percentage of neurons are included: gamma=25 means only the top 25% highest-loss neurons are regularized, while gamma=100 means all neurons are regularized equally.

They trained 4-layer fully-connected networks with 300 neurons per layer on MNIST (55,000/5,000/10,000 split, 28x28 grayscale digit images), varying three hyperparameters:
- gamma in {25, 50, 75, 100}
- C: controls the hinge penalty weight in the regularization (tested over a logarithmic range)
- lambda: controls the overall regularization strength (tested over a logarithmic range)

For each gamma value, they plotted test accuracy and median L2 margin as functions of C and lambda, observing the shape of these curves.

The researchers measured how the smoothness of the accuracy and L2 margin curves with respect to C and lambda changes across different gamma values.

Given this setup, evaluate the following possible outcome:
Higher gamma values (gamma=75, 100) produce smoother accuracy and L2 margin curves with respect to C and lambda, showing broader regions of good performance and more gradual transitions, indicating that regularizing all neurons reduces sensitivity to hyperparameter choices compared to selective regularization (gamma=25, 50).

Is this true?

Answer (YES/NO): YES